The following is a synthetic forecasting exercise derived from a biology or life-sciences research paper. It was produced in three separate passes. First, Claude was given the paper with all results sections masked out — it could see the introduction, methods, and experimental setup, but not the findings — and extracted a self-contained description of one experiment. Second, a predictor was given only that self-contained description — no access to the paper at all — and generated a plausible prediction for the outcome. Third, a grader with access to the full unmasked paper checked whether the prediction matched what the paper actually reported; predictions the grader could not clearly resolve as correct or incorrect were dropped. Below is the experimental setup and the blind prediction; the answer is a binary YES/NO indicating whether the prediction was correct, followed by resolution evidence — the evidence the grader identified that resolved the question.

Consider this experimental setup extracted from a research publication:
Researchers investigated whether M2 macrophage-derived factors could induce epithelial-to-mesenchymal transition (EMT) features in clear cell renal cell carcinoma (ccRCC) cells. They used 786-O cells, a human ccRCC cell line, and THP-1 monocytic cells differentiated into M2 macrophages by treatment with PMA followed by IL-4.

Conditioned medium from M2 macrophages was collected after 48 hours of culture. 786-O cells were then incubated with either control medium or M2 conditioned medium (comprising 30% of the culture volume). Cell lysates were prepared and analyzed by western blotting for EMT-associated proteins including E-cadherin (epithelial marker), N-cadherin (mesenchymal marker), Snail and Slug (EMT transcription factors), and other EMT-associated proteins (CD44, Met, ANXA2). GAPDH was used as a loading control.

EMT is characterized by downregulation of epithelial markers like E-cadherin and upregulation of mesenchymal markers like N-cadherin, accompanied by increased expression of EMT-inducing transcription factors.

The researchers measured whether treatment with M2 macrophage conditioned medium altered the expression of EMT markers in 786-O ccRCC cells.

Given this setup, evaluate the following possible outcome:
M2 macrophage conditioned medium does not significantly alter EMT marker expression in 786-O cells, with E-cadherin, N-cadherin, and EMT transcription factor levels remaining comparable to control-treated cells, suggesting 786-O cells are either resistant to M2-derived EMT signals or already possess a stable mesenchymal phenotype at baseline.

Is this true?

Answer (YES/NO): NO